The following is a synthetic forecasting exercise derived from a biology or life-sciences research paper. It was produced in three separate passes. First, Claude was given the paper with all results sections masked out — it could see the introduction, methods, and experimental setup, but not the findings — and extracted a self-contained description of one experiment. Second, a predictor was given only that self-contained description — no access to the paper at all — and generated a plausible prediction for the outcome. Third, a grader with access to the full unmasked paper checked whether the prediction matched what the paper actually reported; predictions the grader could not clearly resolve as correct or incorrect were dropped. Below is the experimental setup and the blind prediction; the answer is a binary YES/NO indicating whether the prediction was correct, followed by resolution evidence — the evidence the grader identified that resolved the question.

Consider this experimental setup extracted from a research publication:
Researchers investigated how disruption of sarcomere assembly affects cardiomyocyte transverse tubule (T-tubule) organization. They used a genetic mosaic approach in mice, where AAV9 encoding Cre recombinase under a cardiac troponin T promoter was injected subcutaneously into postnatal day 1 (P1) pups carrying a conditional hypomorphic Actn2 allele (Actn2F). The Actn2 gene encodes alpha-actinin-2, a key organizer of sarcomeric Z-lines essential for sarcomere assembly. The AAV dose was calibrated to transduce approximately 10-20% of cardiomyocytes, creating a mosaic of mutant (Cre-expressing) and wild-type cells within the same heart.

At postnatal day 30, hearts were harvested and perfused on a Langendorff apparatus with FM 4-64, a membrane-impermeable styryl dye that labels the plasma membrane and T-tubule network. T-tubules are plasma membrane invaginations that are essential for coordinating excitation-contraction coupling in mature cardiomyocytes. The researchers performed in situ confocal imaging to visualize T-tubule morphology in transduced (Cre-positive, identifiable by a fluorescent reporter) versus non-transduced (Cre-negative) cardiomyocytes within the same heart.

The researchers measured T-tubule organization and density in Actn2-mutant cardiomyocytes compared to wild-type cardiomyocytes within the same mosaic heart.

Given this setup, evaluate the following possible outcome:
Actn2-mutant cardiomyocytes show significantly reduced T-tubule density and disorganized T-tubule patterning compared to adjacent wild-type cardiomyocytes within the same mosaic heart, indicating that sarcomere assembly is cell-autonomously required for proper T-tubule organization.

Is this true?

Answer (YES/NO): YES